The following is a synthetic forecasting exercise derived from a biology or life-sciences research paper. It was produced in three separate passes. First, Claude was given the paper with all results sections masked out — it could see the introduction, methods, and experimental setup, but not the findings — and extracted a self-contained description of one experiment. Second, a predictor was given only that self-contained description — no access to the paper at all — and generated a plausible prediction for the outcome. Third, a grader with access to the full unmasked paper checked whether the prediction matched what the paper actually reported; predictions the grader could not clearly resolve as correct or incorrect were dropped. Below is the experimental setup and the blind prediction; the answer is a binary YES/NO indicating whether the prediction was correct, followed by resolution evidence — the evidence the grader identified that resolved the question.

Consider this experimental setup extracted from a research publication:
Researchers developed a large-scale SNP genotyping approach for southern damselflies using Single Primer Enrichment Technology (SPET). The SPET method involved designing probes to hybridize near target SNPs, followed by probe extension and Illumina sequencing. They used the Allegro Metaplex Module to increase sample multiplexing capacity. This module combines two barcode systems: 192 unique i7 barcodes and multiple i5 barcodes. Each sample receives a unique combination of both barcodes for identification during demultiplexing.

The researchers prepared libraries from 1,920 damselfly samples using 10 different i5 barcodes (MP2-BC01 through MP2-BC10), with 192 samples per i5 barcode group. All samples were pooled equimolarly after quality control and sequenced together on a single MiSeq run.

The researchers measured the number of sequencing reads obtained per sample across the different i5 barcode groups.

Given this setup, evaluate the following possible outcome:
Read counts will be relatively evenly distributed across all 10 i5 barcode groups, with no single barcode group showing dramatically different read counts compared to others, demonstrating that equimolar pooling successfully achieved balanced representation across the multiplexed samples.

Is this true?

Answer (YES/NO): NO